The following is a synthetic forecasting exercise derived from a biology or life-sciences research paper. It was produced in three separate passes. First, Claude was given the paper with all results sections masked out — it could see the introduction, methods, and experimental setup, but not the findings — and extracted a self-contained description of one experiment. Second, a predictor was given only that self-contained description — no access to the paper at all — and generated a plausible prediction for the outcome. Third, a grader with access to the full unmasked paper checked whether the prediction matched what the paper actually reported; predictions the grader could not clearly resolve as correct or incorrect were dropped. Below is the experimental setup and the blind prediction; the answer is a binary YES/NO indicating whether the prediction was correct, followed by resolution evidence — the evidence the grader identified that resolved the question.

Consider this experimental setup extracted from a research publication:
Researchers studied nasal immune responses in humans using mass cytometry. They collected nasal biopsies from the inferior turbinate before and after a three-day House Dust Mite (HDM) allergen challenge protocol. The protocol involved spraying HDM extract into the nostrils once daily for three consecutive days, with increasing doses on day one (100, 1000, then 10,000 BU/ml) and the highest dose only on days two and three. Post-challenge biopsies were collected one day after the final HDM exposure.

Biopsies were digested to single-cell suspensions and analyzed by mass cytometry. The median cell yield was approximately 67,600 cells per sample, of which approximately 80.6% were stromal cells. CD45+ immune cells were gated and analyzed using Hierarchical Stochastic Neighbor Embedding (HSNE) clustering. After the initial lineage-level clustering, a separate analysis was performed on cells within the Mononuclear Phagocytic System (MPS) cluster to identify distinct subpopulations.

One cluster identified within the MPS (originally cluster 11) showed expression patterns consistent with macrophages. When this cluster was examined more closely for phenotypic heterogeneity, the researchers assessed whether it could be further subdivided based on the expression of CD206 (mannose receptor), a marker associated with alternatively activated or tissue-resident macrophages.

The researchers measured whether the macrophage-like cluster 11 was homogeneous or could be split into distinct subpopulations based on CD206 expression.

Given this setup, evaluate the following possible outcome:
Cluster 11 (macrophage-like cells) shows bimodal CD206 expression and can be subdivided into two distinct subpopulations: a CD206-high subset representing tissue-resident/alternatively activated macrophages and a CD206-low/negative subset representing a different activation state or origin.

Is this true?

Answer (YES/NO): NO